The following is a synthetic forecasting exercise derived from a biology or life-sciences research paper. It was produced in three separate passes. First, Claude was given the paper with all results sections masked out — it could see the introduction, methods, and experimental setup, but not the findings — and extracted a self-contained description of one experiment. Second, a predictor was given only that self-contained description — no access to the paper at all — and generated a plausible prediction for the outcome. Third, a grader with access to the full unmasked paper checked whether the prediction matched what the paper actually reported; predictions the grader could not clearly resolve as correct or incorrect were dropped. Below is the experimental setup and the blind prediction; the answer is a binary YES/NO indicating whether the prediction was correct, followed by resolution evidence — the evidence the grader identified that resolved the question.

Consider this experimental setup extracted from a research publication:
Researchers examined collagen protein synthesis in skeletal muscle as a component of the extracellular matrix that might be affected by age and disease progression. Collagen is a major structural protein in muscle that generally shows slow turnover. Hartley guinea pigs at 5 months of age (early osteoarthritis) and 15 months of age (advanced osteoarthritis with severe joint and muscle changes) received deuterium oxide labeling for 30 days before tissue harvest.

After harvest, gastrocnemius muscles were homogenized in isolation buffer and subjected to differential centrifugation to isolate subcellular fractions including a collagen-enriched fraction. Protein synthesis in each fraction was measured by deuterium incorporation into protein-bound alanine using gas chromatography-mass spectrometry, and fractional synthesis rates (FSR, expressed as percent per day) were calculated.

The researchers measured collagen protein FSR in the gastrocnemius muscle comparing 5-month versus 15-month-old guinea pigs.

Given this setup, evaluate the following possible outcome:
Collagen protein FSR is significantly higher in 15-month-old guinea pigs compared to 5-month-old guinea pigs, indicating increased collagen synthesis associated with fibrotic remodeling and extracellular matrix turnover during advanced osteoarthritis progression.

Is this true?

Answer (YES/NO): NO